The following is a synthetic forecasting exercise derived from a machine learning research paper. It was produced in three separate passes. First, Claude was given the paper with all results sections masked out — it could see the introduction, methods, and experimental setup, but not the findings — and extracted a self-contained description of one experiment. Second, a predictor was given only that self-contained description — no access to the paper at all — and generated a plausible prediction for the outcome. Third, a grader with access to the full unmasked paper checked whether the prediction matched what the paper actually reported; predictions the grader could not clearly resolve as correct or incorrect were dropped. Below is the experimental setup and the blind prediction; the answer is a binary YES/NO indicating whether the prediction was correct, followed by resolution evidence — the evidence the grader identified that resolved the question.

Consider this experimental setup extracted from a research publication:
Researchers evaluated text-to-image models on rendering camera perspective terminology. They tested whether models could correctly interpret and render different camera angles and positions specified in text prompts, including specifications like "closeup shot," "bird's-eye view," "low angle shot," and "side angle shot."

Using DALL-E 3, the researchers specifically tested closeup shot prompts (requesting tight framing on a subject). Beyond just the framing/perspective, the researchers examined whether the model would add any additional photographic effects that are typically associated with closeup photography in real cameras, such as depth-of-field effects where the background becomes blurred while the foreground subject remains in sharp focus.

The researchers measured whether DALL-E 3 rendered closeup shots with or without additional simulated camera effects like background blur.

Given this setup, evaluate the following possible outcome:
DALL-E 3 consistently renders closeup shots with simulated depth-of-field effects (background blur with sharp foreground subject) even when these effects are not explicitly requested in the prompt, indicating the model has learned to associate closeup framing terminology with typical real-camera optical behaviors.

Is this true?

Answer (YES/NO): YES